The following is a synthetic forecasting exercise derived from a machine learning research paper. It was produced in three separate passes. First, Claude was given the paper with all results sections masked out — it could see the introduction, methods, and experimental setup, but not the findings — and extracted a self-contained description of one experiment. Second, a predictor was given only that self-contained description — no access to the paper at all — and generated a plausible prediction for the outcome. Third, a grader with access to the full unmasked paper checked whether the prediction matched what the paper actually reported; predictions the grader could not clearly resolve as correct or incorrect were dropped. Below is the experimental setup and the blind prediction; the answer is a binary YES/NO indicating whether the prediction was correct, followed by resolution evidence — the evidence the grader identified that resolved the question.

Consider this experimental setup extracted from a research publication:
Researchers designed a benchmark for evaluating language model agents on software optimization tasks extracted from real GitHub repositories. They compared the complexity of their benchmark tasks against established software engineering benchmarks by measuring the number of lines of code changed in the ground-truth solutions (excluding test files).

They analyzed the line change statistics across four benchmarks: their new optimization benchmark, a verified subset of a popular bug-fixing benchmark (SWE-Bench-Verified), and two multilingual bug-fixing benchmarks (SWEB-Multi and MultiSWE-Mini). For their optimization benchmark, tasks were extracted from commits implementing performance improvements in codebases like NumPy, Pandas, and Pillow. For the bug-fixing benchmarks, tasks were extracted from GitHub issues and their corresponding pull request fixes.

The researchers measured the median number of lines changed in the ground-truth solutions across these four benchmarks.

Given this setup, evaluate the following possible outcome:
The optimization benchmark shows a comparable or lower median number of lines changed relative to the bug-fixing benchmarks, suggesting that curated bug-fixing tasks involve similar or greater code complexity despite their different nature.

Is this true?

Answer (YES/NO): NO